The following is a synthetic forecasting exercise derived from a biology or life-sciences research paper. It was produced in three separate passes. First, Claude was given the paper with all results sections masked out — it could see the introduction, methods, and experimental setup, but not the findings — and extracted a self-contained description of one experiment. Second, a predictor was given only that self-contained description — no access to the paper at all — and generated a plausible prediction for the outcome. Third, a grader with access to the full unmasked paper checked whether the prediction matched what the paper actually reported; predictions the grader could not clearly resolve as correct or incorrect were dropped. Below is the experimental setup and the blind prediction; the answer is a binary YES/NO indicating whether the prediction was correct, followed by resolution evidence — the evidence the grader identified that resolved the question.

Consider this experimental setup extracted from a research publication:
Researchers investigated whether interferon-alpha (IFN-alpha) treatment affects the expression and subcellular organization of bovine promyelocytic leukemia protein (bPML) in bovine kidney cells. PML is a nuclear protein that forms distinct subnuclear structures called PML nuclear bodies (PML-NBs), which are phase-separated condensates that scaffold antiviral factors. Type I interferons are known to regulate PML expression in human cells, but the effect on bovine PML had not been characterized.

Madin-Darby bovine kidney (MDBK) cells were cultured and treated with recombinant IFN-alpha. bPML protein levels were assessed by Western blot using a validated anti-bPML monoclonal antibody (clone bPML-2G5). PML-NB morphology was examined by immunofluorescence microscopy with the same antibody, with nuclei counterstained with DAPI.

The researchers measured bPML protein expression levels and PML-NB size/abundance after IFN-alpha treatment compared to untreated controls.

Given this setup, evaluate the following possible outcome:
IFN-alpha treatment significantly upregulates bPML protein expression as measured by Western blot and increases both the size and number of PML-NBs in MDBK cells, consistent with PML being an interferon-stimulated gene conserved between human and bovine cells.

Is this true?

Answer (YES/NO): YES